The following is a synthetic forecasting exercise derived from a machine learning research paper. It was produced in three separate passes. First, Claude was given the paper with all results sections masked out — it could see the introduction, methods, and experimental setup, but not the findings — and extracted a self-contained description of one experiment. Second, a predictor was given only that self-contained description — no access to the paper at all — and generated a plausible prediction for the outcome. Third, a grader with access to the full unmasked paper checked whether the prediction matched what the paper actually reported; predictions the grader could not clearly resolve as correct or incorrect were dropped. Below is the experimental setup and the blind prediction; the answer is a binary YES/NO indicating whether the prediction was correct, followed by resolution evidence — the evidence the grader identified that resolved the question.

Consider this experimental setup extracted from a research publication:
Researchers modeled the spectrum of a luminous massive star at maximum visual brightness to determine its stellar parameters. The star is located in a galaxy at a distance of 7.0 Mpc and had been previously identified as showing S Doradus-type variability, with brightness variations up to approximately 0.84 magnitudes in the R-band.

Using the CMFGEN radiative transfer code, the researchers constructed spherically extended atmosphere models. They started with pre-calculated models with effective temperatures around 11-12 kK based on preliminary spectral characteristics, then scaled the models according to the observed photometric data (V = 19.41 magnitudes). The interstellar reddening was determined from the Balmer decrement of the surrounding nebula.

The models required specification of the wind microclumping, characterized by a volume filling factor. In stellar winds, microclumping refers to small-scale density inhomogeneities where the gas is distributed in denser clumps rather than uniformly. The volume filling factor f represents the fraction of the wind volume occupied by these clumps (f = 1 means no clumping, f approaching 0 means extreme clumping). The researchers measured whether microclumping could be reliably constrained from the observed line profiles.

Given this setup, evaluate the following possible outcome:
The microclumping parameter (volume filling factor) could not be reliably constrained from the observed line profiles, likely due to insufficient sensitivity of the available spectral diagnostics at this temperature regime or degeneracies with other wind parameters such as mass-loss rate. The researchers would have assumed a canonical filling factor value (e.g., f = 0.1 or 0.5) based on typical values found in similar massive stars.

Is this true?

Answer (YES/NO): NO